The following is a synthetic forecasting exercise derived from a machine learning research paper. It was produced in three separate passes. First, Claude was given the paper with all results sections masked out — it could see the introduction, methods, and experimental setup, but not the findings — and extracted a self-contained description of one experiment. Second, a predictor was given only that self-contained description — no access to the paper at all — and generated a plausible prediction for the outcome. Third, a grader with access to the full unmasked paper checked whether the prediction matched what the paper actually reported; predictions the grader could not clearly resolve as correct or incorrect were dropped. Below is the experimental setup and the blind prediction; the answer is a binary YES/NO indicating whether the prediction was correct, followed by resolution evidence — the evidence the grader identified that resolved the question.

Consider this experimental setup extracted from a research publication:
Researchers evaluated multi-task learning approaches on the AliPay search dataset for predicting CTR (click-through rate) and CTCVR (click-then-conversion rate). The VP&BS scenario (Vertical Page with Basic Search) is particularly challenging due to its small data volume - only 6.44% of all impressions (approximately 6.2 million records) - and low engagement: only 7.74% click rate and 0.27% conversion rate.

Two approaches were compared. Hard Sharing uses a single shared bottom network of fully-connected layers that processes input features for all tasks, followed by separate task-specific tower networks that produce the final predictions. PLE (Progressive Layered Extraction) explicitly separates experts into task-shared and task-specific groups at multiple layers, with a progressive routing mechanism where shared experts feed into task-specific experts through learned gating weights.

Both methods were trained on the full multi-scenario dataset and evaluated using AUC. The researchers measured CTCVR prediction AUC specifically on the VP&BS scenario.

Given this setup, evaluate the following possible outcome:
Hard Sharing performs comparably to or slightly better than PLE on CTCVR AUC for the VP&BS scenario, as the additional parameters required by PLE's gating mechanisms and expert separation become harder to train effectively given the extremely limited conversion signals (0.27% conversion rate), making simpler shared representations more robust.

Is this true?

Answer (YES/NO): NO